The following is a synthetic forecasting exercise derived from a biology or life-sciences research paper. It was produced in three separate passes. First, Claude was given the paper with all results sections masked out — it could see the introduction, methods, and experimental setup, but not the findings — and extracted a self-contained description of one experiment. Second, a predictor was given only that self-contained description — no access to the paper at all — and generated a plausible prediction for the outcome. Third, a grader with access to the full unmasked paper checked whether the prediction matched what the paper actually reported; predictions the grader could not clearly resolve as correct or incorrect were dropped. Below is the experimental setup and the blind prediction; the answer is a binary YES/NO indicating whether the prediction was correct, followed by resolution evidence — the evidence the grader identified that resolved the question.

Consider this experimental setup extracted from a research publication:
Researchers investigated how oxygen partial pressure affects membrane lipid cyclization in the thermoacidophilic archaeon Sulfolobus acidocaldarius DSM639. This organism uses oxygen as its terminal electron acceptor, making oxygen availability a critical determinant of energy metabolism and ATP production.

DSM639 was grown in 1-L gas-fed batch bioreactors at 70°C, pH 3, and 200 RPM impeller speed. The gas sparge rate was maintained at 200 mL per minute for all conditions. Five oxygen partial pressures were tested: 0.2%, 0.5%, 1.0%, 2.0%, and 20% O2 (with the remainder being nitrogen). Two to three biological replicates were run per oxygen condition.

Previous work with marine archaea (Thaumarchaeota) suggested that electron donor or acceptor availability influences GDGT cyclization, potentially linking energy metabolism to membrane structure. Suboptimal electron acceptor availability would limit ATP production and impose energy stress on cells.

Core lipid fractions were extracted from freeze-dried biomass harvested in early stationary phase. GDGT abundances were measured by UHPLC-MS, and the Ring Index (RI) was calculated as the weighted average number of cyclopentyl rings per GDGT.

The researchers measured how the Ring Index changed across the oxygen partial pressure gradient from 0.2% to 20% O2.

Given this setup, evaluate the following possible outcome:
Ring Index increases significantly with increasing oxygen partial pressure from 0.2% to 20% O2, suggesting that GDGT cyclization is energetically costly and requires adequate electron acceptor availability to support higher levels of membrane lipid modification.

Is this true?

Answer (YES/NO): NO